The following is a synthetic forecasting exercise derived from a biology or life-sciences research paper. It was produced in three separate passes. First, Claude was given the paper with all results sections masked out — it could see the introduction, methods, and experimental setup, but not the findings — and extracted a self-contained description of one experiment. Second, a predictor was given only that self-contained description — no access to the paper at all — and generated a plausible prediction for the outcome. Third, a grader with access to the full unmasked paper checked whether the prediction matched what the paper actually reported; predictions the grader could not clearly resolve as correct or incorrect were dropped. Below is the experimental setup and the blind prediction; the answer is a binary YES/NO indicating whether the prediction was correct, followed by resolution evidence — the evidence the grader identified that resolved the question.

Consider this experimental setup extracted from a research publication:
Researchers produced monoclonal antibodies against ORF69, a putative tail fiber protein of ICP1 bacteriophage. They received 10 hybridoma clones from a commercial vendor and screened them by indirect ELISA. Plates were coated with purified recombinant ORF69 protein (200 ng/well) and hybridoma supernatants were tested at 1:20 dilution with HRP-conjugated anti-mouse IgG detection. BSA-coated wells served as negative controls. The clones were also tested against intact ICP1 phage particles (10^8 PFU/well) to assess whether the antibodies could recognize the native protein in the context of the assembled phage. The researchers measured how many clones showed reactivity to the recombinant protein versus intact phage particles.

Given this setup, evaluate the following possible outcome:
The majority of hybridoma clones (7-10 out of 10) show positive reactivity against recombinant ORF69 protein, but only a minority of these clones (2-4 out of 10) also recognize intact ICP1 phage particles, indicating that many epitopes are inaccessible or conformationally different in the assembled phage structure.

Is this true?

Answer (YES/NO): NO